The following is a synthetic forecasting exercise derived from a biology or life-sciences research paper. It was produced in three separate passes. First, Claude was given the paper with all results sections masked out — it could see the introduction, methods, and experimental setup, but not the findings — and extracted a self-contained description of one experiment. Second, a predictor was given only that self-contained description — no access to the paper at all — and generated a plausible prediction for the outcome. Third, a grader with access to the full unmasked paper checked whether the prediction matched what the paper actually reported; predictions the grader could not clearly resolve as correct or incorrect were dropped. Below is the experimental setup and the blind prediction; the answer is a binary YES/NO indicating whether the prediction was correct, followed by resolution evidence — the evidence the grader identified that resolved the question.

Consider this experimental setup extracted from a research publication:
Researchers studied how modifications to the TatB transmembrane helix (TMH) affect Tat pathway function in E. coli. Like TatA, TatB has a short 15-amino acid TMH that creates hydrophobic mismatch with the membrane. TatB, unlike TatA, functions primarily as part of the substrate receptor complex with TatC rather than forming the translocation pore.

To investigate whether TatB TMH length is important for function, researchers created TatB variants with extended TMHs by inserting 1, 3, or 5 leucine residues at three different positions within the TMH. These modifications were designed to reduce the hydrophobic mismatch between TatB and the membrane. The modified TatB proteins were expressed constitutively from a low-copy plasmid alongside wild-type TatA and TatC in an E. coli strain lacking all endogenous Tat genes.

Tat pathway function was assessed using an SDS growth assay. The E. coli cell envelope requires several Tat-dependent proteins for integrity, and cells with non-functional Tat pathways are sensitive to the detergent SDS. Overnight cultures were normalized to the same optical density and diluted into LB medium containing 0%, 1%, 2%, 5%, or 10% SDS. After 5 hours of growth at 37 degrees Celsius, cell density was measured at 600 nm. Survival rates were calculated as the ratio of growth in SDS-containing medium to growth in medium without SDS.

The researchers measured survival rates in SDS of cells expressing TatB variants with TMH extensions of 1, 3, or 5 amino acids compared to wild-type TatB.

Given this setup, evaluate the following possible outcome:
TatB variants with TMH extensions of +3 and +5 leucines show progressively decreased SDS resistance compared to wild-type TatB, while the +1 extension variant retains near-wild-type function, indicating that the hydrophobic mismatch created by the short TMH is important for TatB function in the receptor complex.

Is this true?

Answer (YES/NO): NO